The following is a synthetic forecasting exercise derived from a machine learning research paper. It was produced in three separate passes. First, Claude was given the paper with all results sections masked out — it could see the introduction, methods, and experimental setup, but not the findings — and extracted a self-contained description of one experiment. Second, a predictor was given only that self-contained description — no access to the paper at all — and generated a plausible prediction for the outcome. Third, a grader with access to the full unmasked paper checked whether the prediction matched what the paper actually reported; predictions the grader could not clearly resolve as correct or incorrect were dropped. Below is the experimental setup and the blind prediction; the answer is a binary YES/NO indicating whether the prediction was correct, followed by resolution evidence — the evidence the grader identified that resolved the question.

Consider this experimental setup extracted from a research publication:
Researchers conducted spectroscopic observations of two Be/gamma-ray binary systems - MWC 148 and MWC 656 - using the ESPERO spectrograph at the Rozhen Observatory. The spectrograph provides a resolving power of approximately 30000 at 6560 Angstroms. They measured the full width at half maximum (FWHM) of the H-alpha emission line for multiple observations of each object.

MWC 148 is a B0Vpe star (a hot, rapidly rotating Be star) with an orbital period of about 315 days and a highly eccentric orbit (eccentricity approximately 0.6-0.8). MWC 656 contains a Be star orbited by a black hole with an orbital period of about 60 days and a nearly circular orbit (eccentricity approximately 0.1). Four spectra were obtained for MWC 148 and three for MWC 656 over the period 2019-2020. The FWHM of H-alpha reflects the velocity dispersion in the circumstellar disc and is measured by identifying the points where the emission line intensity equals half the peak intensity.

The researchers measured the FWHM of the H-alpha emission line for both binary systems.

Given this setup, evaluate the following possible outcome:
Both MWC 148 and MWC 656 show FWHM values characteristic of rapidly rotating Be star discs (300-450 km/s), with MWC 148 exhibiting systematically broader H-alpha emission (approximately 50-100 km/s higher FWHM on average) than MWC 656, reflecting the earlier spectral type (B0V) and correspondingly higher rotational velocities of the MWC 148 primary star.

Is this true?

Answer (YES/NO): NO